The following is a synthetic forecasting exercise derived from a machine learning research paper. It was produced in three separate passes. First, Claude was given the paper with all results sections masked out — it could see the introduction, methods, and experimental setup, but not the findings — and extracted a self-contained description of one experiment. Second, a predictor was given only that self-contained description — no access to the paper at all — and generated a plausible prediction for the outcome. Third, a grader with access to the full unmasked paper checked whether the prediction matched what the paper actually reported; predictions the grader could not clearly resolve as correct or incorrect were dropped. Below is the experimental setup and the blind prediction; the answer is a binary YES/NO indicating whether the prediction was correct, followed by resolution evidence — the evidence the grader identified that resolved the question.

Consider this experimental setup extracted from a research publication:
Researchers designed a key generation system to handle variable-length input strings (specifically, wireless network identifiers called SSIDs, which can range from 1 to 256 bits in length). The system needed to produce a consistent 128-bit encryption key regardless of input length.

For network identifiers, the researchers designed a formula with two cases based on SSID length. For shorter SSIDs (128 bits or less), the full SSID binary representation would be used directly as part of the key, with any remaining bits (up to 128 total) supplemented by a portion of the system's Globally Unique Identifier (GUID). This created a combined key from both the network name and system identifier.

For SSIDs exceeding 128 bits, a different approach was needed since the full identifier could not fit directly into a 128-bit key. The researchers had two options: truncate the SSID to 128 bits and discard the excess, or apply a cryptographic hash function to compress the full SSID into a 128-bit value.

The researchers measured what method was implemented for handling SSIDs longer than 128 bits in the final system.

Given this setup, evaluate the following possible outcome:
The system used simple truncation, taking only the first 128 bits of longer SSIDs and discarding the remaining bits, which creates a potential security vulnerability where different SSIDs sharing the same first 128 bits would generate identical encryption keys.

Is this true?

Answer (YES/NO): NO